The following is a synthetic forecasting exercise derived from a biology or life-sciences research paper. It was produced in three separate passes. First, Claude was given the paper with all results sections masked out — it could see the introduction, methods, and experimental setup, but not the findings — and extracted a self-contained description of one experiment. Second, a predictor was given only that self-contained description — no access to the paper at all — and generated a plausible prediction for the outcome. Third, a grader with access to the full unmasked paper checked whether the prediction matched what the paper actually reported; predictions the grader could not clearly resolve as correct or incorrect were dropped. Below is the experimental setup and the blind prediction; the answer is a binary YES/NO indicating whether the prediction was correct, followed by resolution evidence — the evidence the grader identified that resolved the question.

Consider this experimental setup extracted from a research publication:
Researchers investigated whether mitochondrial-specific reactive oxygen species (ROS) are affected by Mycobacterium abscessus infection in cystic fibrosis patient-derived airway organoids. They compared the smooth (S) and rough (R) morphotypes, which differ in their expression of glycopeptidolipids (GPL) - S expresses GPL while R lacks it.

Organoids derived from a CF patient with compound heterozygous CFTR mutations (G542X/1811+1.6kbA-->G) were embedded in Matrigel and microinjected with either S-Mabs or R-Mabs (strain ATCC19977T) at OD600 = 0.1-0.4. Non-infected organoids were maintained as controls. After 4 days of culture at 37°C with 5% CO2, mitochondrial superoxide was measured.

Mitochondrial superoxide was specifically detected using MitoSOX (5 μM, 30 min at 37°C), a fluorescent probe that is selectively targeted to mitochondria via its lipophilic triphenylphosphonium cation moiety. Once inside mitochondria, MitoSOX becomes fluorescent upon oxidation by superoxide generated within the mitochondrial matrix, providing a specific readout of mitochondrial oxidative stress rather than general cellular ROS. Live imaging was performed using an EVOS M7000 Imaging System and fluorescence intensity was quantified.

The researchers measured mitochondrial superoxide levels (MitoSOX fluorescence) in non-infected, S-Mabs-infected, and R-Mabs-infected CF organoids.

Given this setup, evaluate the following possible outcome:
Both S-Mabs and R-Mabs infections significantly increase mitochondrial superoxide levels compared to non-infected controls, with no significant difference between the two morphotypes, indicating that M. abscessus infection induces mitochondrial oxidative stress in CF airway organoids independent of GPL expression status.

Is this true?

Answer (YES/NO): NO